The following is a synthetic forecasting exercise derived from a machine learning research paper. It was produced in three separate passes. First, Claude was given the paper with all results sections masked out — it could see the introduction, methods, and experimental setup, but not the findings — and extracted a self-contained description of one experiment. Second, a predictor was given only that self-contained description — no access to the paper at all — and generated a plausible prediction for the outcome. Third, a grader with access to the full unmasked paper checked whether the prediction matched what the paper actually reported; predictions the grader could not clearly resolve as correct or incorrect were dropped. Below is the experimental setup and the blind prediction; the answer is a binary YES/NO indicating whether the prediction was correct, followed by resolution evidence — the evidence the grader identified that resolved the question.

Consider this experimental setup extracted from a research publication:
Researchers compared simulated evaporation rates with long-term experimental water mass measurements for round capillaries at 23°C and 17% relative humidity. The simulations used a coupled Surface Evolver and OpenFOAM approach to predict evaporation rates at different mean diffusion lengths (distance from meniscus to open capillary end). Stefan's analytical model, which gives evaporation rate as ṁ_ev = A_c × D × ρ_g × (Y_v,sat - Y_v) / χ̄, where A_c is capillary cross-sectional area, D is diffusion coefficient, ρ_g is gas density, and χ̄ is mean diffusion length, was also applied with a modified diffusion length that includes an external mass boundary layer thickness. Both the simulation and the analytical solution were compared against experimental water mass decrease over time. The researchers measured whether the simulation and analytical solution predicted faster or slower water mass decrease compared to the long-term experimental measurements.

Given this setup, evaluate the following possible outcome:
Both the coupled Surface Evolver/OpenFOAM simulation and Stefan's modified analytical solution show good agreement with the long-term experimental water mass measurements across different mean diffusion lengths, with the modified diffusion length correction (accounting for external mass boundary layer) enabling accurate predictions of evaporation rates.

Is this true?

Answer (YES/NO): NO